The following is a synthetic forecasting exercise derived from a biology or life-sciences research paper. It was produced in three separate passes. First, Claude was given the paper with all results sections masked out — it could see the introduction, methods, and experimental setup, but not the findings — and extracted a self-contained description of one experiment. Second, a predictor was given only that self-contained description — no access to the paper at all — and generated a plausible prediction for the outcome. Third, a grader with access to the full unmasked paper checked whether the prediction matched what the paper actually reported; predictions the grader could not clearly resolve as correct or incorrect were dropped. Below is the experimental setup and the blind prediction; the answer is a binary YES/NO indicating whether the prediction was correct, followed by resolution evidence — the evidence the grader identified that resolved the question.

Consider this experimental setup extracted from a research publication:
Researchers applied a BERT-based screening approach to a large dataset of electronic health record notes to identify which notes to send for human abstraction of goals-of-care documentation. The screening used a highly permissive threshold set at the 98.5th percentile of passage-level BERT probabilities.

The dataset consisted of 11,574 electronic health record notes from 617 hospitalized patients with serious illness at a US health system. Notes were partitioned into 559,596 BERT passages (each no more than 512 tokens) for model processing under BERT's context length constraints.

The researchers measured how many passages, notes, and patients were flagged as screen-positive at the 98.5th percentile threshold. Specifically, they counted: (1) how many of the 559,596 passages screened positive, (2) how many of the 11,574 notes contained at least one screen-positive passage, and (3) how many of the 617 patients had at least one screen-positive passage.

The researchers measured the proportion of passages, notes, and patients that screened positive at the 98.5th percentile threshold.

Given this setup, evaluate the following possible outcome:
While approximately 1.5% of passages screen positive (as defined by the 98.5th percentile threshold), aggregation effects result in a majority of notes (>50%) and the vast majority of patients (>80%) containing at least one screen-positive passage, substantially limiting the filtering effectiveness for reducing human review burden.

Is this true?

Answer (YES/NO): NO